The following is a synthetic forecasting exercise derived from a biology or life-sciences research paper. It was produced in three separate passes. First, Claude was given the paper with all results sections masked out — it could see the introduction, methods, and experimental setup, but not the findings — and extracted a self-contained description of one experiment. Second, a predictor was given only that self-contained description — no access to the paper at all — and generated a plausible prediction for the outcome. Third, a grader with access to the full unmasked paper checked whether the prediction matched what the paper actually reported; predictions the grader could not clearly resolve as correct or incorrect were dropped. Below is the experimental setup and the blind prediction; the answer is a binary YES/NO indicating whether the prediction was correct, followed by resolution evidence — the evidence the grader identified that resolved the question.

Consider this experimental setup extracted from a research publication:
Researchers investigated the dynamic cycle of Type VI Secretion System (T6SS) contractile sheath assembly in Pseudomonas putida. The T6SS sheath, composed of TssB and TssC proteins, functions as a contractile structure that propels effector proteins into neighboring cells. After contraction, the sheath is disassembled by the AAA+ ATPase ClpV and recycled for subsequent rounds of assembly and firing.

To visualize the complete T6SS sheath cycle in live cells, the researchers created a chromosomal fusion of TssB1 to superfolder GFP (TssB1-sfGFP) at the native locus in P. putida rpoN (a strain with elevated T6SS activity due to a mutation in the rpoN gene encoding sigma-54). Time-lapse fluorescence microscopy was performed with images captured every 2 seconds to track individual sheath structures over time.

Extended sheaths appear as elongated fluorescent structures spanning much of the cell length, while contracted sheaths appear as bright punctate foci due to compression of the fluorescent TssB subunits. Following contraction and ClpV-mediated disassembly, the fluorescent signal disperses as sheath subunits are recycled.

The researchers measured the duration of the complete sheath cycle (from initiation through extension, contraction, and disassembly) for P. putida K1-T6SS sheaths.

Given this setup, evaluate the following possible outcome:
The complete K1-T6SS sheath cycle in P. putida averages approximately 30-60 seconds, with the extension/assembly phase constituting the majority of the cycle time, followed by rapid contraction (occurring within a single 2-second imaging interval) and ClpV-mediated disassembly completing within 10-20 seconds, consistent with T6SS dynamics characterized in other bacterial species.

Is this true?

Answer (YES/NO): NO